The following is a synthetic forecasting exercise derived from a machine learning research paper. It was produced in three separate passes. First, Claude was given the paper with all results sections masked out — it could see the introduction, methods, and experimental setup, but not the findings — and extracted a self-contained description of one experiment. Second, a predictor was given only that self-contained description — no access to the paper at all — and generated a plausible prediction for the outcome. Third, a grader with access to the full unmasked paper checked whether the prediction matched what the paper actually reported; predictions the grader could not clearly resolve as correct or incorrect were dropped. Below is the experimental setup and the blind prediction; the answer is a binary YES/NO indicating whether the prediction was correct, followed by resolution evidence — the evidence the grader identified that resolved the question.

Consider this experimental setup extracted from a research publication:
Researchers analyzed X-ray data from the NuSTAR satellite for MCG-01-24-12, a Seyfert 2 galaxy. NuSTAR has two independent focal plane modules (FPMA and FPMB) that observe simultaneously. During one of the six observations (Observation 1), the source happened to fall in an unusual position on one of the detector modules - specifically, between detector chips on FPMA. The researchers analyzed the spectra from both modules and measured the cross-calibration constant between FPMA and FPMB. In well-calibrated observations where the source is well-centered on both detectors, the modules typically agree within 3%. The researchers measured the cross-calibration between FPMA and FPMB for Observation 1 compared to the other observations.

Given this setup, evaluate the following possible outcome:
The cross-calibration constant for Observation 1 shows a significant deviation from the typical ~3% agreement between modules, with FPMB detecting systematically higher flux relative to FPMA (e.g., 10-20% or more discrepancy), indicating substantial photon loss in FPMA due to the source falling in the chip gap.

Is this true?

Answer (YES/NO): YES